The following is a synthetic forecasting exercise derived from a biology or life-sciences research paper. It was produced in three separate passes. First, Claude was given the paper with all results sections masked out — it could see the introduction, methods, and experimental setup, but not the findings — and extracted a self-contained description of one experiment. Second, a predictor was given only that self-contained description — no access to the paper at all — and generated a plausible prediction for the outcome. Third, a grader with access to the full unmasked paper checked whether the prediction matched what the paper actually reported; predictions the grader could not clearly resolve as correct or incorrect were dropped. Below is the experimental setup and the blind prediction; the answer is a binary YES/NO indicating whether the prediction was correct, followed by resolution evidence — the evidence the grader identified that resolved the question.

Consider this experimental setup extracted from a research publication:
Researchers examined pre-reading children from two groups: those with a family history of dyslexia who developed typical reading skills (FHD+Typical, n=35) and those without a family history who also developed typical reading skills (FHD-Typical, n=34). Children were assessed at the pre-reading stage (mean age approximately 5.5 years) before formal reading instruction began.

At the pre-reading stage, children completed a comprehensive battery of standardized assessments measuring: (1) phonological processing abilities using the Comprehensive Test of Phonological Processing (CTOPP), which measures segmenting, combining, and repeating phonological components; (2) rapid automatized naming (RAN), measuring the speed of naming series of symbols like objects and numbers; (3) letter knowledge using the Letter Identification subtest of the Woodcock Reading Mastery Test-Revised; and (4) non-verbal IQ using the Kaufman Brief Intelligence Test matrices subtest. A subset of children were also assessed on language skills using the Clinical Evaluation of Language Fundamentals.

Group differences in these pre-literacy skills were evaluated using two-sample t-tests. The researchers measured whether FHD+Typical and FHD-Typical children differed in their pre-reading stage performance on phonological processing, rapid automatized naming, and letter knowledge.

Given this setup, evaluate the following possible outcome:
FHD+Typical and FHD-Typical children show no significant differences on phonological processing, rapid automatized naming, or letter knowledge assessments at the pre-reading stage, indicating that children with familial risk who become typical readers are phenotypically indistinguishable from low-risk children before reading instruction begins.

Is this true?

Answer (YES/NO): YES